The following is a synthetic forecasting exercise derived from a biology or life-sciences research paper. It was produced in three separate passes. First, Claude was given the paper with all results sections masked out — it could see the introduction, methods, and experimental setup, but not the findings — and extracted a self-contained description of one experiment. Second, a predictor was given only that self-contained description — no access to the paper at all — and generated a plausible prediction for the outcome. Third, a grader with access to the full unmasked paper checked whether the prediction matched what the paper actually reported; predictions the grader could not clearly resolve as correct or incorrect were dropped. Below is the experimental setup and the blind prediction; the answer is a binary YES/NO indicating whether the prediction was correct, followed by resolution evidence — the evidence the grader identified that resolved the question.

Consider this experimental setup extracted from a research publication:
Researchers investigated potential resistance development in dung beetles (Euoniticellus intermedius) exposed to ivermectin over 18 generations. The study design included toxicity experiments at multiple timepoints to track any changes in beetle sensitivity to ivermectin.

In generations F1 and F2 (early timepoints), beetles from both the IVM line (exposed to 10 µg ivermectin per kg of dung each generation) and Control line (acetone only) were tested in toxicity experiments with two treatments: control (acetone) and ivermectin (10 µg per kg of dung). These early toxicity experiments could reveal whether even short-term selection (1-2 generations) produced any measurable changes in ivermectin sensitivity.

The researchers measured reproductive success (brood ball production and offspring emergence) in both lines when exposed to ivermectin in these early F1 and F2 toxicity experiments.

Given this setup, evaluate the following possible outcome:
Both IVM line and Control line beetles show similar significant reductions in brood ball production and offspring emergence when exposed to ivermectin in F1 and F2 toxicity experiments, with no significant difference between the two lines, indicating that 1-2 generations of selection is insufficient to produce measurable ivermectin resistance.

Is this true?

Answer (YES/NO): NO